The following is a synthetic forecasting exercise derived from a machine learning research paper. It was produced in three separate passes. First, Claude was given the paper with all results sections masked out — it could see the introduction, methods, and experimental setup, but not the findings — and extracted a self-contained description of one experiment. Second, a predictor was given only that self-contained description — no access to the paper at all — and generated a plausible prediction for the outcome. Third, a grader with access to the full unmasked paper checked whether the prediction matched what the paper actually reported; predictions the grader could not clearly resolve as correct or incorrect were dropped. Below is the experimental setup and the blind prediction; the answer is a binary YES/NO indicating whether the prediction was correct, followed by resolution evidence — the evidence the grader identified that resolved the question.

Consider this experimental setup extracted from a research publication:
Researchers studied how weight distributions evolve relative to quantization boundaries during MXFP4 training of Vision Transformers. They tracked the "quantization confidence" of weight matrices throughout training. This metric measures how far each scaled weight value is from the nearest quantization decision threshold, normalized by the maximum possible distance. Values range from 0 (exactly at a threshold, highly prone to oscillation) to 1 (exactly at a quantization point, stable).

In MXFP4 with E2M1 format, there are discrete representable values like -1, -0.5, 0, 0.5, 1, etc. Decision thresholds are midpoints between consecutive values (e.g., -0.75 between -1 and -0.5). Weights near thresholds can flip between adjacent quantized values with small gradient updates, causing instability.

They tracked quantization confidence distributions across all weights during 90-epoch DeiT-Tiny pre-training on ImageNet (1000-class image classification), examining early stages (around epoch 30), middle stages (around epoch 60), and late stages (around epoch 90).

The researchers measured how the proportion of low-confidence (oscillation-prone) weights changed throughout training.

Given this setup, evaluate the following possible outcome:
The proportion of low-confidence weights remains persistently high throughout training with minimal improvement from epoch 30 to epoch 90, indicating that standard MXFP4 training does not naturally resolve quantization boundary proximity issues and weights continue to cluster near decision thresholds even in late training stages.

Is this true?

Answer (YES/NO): NO